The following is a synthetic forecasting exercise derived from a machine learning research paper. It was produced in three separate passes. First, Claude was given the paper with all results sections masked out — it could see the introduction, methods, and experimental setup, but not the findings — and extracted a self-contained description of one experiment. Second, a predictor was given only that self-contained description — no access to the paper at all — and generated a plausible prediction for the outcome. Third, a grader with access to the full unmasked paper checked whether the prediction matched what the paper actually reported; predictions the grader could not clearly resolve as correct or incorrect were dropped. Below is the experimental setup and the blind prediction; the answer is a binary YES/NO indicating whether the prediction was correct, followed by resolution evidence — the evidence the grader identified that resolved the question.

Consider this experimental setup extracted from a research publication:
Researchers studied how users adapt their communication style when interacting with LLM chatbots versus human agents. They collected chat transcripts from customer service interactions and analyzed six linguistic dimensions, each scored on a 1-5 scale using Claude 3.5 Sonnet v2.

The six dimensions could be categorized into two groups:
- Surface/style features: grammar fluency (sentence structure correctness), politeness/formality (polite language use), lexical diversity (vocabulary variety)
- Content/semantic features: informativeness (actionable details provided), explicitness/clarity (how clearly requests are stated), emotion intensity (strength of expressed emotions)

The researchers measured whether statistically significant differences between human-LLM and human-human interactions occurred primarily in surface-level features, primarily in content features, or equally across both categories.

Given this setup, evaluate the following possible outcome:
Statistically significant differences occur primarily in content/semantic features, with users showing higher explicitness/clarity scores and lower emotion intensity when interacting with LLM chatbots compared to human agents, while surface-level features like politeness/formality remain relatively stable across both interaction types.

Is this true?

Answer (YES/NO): NO